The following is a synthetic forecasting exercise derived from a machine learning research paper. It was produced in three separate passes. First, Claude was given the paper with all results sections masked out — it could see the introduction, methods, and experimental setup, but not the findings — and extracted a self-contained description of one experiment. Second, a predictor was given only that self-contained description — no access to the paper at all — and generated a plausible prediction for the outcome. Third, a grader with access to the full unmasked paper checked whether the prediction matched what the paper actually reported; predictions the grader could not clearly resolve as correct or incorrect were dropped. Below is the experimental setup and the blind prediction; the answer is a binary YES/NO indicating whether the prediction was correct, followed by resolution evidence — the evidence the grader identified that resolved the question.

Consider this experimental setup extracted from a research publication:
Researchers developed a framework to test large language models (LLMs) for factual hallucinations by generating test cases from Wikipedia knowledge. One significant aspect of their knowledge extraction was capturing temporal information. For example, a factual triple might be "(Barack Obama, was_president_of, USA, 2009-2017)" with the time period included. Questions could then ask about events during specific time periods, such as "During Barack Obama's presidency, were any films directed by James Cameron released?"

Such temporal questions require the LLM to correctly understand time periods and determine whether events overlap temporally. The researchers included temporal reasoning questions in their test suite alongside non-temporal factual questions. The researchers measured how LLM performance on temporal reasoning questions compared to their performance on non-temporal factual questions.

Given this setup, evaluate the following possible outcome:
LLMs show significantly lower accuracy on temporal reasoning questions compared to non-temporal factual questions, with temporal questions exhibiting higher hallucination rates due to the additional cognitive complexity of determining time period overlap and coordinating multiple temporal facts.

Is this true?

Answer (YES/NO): YES